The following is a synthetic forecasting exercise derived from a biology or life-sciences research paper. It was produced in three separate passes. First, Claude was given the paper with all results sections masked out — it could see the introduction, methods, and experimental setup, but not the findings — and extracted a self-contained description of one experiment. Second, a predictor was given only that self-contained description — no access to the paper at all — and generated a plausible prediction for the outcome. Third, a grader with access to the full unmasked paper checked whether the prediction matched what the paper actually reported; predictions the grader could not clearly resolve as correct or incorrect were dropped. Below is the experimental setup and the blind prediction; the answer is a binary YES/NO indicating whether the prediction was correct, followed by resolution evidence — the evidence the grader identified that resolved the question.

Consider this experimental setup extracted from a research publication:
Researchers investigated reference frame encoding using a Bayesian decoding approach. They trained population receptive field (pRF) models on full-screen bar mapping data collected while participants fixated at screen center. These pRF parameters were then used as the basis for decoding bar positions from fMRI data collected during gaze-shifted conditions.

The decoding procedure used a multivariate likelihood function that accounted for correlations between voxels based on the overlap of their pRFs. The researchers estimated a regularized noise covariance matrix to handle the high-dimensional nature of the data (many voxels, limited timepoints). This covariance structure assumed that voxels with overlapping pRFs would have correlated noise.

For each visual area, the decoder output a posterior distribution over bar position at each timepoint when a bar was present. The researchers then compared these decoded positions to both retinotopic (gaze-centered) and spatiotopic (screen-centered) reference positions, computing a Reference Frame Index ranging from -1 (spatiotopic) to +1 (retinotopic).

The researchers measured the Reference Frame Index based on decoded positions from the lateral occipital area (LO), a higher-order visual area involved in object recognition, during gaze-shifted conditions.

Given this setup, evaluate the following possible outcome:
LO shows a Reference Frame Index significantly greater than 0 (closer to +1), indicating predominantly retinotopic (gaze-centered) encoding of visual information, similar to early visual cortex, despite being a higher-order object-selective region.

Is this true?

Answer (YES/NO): YES